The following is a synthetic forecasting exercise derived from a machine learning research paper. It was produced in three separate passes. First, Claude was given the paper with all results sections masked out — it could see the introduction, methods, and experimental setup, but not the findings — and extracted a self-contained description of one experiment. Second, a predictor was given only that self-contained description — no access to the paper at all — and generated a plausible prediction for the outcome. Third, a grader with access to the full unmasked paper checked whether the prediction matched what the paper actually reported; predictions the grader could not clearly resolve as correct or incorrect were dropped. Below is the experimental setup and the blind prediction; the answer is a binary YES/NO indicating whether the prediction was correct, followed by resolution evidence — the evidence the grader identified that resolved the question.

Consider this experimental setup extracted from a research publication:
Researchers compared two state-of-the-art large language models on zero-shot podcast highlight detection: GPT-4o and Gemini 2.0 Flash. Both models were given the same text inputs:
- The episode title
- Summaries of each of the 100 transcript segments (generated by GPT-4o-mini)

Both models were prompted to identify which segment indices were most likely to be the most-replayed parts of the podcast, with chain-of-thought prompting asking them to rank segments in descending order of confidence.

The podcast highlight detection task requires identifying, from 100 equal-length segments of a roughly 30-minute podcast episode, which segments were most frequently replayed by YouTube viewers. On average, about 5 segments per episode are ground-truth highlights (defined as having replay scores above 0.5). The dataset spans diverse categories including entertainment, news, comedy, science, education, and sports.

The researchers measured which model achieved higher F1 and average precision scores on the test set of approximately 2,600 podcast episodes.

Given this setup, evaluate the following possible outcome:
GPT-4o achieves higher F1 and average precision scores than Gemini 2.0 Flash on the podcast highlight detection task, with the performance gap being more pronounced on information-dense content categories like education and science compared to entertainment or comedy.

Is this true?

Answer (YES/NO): NO